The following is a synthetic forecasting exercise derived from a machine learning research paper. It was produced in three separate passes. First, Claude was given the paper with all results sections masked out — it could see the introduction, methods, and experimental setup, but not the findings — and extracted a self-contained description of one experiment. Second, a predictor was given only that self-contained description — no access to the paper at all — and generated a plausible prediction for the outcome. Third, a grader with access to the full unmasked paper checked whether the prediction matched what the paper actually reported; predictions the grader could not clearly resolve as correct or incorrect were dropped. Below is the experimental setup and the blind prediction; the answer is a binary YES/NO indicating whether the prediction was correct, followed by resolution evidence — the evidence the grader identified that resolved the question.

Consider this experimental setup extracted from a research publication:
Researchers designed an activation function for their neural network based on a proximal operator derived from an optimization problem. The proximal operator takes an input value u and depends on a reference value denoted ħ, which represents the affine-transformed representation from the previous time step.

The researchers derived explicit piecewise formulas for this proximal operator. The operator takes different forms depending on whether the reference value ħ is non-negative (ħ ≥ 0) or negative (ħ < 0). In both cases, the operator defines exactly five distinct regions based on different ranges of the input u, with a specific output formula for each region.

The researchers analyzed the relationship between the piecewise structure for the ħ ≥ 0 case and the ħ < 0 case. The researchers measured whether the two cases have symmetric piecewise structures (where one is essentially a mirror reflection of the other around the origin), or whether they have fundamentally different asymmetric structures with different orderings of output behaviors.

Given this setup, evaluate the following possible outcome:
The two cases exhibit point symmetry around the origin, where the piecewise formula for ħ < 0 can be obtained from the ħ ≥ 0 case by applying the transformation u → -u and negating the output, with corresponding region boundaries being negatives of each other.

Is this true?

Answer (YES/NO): NO